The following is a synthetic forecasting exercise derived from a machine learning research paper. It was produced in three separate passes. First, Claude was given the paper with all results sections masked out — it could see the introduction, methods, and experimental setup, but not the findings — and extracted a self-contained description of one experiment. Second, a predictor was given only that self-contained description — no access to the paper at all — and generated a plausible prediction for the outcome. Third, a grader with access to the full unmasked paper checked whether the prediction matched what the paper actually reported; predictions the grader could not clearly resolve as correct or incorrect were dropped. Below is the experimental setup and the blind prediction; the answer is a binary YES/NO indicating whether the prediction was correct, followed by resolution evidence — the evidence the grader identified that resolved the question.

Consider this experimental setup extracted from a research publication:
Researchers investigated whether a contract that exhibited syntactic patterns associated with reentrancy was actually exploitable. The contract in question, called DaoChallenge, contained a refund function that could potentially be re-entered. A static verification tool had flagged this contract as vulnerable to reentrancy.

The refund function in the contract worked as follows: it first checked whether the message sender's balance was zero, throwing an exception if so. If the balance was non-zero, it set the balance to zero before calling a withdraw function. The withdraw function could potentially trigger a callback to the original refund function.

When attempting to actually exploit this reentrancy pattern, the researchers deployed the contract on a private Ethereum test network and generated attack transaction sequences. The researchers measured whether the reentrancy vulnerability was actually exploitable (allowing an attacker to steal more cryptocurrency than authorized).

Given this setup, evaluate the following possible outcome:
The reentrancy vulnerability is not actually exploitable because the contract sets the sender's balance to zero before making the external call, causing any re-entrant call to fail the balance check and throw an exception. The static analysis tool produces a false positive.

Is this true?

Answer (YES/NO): YES